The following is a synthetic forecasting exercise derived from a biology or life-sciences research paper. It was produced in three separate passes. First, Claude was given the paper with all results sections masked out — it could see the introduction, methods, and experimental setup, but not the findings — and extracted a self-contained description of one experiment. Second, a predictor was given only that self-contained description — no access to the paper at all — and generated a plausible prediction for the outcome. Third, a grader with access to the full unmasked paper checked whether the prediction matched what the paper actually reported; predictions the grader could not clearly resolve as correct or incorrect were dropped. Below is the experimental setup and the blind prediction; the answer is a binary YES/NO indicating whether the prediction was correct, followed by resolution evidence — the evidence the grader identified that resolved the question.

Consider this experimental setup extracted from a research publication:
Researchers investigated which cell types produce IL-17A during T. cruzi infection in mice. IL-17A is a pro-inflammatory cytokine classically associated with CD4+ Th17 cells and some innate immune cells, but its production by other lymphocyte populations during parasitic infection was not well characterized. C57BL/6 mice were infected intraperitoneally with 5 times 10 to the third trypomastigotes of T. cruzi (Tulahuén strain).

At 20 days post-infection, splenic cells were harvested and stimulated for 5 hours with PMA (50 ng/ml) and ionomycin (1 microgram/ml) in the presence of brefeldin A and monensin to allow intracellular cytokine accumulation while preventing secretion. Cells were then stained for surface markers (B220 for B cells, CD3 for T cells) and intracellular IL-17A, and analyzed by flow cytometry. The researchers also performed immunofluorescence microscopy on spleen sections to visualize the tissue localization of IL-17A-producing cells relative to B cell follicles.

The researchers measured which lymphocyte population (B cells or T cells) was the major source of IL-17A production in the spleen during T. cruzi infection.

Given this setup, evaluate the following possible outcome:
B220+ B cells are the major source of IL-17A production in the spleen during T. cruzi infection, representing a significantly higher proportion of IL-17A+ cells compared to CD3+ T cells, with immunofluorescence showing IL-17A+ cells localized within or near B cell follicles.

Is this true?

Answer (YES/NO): NO